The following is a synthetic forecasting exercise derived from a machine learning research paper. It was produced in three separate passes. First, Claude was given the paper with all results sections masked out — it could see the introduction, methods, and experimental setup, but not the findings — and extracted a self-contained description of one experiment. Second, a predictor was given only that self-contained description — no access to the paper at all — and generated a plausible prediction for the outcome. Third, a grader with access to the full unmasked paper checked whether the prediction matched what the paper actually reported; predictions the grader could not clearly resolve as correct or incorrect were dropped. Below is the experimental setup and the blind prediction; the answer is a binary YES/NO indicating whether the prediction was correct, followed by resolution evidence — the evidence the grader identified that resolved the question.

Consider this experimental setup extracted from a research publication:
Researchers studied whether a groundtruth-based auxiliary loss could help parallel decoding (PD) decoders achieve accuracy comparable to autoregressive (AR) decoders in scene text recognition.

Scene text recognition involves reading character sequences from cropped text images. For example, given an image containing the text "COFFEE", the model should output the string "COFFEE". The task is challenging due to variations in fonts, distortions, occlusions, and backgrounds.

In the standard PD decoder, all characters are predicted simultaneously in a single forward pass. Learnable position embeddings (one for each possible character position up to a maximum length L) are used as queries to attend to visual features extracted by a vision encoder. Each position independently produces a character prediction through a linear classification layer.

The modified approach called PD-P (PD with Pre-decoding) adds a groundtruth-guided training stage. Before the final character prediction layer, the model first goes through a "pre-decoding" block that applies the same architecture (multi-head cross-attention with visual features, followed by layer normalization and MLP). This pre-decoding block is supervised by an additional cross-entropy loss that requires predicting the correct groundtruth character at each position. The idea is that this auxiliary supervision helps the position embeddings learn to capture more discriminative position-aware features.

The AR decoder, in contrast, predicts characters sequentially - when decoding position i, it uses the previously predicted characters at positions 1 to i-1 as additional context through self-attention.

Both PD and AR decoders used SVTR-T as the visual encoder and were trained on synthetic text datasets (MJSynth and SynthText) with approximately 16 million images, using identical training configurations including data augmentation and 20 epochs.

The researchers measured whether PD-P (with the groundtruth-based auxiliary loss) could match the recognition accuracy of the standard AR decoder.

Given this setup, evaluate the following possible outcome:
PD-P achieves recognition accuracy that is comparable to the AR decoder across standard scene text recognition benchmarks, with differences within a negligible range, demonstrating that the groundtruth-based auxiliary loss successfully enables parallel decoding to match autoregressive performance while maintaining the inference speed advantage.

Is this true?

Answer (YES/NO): NO